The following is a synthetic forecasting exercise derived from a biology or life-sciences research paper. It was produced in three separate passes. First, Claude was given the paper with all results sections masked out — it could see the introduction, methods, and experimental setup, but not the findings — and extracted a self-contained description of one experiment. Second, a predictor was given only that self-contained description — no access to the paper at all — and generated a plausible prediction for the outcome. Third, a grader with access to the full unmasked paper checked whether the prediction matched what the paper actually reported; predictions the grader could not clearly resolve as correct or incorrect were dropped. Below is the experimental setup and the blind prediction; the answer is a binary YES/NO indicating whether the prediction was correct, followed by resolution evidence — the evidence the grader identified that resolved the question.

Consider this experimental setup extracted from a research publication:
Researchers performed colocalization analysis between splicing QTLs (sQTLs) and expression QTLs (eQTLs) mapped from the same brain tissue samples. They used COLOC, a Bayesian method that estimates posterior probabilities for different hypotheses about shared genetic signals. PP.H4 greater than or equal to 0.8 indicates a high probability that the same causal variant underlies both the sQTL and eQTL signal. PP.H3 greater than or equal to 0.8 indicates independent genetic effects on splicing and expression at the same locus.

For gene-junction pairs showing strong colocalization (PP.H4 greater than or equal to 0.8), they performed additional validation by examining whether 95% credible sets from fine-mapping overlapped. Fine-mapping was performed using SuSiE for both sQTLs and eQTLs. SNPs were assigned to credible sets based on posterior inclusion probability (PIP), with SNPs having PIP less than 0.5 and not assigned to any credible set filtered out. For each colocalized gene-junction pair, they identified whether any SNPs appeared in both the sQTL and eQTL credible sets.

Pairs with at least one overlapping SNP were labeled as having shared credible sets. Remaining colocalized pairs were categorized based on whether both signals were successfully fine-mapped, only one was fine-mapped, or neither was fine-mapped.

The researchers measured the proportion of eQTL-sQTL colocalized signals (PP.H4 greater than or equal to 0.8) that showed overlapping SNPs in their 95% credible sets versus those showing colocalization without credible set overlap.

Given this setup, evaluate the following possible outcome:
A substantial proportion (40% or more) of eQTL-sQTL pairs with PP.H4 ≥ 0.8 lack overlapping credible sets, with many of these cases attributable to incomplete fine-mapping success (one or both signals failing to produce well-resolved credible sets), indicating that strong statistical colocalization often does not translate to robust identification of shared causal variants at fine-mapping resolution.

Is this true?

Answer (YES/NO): YES